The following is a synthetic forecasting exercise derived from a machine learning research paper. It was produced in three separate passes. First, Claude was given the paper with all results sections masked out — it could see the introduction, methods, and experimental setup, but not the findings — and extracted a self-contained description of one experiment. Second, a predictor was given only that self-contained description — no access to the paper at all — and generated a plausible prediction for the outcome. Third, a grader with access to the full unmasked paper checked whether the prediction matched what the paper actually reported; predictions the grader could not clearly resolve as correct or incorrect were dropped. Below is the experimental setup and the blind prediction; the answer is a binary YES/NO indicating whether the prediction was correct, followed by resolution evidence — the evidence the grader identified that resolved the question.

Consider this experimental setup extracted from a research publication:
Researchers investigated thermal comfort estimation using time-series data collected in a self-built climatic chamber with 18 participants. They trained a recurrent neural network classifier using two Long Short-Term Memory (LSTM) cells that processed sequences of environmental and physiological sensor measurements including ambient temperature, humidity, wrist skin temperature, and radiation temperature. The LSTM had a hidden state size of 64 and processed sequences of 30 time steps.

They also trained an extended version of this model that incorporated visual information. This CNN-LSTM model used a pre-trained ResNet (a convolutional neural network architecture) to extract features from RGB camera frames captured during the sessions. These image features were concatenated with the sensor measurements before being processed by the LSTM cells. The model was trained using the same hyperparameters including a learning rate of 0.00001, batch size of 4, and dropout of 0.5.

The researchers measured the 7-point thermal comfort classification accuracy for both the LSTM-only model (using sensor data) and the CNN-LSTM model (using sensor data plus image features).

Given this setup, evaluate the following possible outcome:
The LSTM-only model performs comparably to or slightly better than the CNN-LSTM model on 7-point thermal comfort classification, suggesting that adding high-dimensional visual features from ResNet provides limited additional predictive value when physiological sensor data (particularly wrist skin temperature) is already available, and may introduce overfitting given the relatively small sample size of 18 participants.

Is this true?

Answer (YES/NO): NO